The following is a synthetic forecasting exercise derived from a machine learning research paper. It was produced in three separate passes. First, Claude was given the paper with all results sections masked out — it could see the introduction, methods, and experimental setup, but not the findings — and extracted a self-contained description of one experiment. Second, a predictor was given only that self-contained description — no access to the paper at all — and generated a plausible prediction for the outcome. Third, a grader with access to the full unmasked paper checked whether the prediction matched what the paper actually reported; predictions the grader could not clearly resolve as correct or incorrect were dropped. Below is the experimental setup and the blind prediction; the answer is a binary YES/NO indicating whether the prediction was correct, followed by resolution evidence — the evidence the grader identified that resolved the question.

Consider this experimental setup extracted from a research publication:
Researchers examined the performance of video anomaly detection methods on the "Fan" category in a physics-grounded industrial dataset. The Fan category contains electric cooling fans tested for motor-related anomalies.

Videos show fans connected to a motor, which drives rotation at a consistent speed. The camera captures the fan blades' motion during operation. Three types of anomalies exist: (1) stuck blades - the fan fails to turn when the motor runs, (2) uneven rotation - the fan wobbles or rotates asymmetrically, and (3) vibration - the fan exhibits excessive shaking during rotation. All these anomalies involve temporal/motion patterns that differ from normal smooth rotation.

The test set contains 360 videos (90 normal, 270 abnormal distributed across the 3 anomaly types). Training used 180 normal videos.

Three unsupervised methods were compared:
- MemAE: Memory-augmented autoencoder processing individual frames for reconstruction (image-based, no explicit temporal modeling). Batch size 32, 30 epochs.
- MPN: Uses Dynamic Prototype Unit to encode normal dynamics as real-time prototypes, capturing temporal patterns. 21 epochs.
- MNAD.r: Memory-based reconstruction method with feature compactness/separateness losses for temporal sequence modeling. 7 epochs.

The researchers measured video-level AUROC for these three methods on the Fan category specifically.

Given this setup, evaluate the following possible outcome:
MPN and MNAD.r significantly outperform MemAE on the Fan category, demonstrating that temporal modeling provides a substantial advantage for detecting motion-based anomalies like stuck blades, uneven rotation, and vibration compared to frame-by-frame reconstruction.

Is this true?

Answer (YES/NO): NO